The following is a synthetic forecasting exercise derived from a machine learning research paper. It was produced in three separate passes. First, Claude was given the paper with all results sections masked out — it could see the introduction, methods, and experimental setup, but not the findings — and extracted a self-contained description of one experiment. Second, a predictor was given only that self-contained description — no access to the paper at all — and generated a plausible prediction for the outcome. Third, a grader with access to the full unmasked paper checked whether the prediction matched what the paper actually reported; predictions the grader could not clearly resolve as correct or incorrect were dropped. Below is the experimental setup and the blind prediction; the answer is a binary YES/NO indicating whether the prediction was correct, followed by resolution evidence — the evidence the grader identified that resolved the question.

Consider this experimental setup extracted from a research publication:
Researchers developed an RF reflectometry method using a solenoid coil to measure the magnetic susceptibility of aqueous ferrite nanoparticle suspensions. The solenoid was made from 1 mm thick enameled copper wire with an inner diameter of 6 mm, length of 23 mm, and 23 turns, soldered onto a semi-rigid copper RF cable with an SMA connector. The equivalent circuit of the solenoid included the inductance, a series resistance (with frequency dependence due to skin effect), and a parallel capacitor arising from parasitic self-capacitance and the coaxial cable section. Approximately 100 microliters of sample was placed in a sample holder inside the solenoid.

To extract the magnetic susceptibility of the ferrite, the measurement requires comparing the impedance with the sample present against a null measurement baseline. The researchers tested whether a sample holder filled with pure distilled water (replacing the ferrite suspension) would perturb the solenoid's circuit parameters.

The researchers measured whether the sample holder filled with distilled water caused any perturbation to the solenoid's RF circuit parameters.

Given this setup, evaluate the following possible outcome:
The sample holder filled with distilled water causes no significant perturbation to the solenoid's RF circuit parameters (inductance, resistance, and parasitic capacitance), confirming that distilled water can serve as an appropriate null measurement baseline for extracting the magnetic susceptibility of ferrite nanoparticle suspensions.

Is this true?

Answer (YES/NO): YES